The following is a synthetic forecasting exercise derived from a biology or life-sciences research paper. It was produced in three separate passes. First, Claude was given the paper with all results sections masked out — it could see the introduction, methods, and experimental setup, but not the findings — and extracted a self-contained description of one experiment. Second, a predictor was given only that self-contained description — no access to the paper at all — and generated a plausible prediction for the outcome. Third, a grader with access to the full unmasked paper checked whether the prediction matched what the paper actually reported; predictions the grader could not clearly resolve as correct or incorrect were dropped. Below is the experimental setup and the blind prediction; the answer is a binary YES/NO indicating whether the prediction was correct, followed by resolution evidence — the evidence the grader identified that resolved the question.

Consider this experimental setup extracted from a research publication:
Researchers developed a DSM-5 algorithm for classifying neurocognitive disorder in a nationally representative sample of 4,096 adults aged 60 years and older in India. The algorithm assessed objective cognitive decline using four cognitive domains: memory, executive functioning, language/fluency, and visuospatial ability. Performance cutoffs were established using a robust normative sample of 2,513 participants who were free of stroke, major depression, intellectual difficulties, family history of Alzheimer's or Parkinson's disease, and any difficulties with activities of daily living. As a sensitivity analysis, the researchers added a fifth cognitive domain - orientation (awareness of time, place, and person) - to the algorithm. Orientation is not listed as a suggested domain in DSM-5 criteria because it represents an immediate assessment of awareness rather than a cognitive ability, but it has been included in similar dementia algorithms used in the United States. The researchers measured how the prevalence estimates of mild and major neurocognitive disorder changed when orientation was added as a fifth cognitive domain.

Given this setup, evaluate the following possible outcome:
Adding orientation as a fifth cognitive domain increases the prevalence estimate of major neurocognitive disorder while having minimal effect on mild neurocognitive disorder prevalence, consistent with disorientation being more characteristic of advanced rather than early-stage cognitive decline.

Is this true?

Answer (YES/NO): NO